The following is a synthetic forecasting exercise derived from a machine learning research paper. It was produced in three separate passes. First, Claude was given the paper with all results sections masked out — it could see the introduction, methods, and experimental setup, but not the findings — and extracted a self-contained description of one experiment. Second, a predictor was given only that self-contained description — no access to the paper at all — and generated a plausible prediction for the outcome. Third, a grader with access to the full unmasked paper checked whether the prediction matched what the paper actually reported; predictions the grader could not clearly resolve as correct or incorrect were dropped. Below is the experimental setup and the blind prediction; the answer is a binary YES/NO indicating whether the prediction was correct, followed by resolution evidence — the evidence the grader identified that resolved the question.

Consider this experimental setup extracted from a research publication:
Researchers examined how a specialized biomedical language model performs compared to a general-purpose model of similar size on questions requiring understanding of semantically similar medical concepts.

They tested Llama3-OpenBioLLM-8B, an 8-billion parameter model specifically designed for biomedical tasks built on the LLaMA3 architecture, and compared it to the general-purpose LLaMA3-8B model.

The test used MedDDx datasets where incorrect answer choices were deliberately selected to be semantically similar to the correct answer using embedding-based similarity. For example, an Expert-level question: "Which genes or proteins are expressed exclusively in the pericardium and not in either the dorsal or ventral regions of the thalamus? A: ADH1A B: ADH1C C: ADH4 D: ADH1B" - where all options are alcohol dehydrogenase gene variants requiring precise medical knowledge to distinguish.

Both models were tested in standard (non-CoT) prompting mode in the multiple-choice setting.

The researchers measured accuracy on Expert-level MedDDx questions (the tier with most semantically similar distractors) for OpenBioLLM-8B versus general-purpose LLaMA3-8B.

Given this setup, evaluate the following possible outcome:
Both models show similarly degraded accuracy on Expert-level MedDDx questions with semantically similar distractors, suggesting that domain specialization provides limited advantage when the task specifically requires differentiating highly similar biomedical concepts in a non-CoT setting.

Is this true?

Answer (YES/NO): NO